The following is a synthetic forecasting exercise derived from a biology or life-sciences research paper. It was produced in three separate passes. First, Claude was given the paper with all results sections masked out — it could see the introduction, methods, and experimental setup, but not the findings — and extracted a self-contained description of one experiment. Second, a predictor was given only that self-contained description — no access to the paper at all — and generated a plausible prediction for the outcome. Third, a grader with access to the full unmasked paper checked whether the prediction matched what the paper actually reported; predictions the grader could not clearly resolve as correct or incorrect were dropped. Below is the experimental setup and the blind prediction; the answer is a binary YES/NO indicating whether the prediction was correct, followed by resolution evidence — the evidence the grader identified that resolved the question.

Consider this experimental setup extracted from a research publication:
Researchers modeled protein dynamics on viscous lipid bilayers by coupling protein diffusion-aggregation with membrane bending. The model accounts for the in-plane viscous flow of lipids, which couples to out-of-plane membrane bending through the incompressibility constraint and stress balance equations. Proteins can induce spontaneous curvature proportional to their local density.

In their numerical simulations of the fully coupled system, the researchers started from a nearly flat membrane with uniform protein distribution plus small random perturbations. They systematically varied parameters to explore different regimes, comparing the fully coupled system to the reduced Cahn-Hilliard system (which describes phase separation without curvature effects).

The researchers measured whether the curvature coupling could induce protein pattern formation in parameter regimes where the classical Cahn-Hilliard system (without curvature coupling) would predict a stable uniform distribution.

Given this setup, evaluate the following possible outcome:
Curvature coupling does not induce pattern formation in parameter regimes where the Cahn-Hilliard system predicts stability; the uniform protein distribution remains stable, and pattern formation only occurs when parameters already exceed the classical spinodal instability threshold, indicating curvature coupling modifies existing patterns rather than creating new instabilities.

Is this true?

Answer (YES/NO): YES